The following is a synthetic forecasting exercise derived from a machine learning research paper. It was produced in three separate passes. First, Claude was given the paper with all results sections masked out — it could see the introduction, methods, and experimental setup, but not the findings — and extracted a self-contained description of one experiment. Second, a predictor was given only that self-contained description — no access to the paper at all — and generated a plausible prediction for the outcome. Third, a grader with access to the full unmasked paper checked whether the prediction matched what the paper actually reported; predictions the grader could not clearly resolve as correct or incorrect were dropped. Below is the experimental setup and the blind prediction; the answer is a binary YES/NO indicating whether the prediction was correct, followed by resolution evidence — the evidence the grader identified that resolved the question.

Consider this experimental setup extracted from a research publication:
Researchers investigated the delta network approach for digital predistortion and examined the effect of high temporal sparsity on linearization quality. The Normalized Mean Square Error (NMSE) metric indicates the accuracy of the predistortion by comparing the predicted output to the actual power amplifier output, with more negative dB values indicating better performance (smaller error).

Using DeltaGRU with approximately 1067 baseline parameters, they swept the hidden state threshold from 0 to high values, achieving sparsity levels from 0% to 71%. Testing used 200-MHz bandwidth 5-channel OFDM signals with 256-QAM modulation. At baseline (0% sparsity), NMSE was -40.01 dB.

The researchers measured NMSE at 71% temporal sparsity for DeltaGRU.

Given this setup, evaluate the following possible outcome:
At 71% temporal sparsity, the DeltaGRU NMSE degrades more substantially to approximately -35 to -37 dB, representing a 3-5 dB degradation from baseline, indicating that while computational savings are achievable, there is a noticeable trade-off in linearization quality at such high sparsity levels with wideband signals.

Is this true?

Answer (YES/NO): NO